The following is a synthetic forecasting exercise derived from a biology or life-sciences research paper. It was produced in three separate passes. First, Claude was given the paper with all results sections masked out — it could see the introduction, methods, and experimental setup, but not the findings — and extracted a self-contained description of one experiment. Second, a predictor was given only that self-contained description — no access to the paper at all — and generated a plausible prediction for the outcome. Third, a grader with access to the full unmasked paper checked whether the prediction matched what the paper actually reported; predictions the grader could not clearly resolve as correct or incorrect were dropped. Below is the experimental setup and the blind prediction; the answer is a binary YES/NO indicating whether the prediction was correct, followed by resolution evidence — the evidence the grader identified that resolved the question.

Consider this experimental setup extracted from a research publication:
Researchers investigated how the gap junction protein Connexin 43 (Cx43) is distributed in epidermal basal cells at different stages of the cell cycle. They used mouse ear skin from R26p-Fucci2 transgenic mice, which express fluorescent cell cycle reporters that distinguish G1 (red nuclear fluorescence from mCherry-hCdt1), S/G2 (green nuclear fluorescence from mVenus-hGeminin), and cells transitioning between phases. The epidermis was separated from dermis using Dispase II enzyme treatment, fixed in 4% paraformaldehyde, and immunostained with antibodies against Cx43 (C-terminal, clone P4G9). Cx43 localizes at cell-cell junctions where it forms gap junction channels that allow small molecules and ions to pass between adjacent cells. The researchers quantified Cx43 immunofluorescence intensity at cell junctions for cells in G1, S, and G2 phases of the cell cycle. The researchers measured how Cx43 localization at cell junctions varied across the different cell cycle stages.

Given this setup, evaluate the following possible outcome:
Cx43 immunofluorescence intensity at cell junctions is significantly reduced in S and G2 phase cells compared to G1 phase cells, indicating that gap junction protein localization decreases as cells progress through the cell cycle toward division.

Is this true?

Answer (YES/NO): YES